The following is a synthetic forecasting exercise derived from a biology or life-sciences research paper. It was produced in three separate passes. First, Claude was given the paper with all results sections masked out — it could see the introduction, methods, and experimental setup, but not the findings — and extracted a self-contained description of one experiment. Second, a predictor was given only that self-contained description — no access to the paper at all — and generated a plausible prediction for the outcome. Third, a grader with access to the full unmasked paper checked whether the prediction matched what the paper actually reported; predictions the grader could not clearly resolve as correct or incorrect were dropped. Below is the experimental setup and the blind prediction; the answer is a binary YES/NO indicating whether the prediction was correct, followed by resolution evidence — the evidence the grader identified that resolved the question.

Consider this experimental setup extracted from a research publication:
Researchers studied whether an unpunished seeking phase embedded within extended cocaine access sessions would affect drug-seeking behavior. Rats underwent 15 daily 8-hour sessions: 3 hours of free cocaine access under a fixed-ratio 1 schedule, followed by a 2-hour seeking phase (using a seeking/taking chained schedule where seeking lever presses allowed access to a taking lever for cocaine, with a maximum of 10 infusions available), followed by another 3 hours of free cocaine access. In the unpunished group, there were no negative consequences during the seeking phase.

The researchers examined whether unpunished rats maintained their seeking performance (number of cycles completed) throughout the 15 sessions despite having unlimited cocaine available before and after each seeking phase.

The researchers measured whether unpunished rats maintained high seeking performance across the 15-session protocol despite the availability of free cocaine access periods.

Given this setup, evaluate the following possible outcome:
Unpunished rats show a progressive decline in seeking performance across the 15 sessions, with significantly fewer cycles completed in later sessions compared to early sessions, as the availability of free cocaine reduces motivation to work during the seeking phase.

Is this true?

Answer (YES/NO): NO